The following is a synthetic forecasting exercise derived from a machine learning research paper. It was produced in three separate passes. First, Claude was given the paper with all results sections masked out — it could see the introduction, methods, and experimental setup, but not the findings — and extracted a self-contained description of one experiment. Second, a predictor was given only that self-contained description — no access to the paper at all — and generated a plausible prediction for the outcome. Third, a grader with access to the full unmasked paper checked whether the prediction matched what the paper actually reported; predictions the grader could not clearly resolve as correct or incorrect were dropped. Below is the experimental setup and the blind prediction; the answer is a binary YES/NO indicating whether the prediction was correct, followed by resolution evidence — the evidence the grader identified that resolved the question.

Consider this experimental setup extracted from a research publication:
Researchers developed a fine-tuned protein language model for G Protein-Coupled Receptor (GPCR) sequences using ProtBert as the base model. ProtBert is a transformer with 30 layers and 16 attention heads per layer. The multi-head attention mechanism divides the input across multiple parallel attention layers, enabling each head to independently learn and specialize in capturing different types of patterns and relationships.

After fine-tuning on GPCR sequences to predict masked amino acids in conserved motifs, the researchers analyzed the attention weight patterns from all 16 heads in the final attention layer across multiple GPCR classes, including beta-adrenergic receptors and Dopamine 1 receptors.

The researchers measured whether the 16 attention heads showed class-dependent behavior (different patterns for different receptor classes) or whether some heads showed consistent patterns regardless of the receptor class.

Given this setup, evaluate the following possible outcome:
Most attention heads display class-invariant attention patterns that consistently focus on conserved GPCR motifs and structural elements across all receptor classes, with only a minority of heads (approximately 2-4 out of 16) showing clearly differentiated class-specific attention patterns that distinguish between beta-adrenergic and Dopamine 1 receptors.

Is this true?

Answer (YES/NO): NO